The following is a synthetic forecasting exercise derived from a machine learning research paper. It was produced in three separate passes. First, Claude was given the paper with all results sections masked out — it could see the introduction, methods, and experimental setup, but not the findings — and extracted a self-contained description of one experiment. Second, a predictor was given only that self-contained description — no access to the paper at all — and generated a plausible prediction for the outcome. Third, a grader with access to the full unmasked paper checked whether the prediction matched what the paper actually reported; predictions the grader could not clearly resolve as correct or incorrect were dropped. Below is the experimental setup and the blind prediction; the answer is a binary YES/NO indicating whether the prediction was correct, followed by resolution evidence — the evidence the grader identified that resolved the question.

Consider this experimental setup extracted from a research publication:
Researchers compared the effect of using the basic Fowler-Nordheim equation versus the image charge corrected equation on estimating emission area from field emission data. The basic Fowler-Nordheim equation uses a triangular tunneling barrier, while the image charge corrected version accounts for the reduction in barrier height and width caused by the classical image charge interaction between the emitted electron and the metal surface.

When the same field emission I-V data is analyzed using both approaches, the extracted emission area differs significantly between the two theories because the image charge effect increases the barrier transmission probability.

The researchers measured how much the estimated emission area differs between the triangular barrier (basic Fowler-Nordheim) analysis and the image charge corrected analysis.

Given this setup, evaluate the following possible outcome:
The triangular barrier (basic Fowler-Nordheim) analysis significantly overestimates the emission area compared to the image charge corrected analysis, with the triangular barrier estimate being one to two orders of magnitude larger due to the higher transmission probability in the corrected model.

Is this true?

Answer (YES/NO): YES